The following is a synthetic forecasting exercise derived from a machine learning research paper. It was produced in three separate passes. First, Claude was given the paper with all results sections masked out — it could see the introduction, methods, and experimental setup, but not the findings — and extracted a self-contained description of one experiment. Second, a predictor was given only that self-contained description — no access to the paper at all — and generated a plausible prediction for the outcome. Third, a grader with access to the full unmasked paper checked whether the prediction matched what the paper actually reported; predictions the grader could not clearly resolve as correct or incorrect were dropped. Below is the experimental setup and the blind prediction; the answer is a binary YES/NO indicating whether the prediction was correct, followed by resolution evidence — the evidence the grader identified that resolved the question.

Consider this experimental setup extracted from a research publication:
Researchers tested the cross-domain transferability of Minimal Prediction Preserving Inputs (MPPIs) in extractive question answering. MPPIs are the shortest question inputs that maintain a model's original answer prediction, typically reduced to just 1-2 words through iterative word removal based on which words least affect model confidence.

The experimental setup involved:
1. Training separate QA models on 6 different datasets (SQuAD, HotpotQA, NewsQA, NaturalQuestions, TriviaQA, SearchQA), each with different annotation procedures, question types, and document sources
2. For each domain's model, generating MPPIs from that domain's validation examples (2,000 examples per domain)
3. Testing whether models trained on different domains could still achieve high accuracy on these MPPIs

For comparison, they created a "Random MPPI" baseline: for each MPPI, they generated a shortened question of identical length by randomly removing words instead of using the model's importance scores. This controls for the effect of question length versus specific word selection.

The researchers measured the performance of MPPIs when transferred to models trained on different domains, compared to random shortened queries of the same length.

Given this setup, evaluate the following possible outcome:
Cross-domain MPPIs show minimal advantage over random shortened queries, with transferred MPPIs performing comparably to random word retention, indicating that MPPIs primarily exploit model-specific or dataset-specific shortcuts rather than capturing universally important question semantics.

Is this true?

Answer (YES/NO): NO